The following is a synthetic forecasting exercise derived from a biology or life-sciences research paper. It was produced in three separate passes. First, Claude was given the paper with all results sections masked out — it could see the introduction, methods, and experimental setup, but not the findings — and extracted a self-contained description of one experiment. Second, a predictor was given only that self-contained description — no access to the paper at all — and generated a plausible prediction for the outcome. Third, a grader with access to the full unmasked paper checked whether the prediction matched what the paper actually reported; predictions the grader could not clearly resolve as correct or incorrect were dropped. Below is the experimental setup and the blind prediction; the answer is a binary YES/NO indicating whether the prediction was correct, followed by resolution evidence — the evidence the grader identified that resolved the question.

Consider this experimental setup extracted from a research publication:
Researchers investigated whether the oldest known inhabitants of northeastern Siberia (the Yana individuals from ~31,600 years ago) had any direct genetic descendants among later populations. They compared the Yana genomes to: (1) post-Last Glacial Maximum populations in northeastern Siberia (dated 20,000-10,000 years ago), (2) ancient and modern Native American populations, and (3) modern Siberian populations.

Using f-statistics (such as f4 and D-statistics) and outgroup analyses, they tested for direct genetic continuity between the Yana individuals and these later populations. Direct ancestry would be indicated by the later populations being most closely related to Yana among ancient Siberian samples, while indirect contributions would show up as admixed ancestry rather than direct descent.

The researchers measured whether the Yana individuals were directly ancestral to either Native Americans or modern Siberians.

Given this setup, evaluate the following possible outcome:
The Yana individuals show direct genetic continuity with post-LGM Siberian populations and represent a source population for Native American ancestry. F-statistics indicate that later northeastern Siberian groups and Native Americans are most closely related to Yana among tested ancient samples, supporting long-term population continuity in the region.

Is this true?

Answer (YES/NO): NO